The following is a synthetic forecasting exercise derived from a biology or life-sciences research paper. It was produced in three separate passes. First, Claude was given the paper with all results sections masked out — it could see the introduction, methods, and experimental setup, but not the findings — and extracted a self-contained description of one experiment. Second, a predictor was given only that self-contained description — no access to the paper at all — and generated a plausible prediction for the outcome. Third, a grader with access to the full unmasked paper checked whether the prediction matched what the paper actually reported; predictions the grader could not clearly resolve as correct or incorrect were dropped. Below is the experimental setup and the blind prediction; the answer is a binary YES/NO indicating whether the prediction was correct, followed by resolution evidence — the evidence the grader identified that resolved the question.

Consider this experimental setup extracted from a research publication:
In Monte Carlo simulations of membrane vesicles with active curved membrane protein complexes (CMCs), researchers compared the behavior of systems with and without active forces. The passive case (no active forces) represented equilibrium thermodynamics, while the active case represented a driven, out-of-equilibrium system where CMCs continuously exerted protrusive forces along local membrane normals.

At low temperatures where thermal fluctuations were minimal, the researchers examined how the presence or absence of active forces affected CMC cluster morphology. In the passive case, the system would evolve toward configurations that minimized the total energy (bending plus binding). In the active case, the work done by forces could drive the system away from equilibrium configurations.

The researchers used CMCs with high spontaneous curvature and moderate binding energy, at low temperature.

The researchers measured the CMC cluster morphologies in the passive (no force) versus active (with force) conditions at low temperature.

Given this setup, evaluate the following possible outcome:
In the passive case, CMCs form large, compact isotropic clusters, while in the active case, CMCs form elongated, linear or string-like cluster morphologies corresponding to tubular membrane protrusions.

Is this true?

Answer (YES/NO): NO